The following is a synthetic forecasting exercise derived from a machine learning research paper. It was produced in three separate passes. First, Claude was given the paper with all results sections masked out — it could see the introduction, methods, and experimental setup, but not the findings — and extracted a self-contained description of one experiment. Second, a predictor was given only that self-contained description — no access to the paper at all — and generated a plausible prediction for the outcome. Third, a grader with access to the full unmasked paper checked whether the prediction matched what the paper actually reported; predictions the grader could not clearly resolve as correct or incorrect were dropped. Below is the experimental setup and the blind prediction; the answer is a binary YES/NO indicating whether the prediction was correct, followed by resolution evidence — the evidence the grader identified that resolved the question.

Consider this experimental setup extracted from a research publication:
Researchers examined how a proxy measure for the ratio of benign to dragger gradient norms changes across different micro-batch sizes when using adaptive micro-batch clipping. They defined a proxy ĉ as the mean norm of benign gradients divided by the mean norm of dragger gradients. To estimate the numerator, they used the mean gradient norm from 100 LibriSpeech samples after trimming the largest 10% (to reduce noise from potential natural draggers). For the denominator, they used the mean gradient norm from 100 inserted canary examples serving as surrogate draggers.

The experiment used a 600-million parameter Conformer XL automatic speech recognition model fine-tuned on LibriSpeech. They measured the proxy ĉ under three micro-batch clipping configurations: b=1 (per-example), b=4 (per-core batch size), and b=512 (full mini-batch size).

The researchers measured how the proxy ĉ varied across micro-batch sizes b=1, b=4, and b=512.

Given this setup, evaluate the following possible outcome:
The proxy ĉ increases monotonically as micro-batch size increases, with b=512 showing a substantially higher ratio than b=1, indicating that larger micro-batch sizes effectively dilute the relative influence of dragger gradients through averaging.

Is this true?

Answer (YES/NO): NO